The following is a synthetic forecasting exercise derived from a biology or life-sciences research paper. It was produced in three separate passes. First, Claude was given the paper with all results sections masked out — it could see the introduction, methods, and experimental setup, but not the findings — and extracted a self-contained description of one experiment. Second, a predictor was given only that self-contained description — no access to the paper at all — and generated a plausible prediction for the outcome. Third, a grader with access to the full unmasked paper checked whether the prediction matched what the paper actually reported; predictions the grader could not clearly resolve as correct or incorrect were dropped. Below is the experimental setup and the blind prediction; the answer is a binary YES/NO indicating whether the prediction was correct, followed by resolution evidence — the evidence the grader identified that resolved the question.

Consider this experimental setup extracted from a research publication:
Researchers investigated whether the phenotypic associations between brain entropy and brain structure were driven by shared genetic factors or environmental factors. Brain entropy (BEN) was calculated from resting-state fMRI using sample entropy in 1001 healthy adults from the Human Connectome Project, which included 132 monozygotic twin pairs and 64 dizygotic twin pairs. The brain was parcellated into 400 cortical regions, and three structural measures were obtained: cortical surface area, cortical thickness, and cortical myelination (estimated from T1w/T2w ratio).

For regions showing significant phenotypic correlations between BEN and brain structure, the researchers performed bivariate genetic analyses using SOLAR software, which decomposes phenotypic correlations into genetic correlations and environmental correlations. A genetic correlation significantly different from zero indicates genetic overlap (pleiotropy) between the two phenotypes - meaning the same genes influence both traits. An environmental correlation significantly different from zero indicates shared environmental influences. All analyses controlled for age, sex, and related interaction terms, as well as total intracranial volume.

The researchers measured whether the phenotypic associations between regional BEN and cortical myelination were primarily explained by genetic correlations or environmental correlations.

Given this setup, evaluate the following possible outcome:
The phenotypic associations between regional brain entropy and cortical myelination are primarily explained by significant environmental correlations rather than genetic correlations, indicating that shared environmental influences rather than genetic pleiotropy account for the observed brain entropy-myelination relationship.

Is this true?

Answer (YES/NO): YES